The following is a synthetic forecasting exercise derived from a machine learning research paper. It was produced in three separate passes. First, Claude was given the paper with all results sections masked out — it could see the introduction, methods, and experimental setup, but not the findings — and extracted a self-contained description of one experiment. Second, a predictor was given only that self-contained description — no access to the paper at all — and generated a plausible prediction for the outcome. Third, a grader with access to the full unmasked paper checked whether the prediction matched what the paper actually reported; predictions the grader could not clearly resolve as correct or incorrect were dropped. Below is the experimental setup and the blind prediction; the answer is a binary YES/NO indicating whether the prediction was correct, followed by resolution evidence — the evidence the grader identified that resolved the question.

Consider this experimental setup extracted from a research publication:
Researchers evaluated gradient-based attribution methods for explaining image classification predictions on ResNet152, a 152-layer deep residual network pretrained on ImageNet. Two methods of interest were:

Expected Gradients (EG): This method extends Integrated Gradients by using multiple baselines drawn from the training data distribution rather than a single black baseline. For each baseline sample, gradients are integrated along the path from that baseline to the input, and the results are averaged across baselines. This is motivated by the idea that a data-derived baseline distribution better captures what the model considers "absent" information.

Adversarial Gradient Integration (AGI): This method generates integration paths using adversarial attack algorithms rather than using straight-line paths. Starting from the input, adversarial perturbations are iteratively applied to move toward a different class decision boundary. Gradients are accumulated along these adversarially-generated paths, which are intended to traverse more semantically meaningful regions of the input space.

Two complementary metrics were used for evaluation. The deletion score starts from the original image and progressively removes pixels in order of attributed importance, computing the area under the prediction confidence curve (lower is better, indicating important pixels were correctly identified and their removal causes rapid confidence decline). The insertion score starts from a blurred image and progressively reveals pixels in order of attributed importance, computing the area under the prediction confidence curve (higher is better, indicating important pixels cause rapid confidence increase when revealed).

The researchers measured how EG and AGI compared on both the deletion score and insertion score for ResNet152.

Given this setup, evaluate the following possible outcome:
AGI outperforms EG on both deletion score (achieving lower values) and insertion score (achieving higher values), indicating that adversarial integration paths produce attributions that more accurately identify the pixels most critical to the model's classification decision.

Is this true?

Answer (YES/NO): NO